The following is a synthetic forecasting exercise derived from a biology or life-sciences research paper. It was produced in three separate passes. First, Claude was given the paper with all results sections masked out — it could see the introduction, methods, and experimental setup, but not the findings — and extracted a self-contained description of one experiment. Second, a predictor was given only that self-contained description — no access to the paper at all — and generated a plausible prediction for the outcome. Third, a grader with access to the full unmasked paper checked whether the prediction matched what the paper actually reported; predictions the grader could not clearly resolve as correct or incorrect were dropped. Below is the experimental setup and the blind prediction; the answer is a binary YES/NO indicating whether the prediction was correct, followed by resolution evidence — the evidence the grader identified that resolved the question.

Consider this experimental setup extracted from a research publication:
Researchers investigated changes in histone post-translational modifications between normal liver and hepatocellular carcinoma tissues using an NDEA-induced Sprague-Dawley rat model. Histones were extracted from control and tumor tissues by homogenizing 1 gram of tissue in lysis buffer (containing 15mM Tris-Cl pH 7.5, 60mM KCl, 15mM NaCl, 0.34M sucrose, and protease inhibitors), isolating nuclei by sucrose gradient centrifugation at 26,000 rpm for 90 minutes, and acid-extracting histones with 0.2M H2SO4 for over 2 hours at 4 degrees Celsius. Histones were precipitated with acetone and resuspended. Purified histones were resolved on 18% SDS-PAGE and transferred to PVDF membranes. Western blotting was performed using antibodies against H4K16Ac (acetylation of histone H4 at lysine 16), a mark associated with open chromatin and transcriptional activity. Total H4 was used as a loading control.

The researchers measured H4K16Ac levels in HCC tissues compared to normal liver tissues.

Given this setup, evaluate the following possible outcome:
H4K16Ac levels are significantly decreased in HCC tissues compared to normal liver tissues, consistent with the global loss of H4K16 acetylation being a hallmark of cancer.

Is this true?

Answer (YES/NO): NO